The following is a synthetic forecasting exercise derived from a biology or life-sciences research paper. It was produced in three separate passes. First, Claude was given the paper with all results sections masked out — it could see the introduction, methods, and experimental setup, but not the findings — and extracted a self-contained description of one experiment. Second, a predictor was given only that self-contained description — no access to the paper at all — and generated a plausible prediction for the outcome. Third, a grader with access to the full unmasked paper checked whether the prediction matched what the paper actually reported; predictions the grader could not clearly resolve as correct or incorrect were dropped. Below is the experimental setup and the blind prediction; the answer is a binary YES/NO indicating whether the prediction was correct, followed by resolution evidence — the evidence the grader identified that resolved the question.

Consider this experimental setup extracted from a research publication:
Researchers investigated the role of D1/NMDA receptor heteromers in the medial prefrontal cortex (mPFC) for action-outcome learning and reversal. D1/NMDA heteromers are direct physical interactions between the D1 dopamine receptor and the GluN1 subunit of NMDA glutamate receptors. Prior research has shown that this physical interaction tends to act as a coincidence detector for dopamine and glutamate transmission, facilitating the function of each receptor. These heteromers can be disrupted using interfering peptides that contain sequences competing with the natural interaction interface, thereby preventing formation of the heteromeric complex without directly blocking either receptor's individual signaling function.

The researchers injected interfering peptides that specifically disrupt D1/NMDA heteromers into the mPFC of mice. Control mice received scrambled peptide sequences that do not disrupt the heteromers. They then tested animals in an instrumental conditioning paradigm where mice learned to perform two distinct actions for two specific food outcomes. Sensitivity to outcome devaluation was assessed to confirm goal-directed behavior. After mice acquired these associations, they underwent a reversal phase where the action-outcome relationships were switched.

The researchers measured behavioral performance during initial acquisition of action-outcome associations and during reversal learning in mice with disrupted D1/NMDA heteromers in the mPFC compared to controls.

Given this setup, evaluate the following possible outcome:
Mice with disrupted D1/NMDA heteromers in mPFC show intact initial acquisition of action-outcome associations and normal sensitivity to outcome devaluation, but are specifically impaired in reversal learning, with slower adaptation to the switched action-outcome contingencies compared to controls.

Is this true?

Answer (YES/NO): NO